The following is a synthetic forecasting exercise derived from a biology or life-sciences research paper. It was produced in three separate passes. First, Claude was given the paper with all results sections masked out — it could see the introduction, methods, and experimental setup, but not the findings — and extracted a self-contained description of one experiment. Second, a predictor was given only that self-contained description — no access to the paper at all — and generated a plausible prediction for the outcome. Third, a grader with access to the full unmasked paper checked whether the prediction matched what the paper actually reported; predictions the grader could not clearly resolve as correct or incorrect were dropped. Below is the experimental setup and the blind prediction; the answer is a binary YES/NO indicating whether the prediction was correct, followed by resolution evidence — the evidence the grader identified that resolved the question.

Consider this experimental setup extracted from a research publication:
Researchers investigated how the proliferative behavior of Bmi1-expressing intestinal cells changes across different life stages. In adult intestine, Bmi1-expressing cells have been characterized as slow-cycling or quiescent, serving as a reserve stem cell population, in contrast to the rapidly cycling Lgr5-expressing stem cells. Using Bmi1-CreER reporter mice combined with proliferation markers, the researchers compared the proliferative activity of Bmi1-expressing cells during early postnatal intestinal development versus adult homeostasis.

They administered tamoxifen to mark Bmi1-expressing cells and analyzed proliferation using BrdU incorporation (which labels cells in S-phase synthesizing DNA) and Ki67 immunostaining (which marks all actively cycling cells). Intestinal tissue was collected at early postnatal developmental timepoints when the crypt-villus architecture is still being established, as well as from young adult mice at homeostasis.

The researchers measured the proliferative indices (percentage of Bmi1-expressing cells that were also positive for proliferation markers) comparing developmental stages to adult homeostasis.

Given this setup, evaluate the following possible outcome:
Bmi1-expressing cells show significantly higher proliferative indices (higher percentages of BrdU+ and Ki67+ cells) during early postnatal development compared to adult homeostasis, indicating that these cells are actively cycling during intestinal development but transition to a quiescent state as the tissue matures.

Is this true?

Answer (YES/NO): YES